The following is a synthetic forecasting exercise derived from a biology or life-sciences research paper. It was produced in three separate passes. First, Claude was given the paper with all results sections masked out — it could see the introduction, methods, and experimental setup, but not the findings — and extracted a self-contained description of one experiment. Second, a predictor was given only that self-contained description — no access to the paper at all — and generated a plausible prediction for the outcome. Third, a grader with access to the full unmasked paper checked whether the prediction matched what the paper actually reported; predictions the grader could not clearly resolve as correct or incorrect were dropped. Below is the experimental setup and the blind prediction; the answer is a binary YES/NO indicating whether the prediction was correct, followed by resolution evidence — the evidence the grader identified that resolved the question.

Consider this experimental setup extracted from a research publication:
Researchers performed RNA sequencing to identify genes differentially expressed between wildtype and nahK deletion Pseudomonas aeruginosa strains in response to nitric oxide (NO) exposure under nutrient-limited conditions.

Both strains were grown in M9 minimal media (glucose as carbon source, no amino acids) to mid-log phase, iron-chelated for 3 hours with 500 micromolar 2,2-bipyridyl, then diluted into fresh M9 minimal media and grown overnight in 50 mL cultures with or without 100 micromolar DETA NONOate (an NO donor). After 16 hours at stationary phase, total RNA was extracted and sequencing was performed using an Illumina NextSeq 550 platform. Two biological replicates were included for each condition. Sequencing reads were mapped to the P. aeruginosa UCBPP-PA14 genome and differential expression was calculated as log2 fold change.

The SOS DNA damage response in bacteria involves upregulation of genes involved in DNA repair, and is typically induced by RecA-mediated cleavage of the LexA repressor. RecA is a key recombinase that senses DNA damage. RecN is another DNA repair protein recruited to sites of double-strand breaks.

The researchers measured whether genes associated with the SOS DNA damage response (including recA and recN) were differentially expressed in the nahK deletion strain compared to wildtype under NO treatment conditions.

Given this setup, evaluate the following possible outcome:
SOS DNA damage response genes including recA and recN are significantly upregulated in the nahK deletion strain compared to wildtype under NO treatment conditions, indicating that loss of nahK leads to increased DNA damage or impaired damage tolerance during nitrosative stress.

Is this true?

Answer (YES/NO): YES